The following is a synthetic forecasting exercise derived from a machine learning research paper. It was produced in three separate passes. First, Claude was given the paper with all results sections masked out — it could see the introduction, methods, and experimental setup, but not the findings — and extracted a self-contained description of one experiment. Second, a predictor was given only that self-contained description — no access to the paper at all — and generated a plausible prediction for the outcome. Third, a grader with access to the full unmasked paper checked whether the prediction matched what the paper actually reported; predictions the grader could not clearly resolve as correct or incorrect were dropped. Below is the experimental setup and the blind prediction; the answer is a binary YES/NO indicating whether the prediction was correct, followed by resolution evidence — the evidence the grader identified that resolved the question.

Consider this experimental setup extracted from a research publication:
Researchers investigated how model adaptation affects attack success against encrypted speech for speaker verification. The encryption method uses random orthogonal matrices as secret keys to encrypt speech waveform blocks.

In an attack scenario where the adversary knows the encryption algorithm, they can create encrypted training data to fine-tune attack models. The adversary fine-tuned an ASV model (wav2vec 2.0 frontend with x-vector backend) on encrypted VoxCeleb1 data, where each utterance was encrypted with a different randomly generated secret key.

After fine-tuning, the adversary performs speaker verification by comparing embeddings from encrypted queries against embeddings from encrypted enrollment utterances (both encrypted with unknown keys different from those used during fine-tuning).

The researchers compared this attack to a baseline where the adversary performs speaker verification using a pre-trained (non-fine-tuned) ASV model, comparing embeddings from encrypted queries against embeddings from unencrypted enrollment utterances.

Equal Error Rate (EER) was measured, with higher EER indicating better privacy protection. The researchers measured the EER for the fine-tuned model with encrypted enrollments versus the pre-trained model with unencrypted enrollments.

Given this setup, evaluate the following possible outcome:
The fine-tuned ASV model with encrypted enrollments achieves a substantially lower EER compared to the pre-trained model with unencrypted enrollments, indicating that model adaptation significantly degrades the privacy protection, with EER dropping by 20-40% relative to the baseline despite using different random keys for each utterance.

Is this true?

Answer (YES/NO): NO